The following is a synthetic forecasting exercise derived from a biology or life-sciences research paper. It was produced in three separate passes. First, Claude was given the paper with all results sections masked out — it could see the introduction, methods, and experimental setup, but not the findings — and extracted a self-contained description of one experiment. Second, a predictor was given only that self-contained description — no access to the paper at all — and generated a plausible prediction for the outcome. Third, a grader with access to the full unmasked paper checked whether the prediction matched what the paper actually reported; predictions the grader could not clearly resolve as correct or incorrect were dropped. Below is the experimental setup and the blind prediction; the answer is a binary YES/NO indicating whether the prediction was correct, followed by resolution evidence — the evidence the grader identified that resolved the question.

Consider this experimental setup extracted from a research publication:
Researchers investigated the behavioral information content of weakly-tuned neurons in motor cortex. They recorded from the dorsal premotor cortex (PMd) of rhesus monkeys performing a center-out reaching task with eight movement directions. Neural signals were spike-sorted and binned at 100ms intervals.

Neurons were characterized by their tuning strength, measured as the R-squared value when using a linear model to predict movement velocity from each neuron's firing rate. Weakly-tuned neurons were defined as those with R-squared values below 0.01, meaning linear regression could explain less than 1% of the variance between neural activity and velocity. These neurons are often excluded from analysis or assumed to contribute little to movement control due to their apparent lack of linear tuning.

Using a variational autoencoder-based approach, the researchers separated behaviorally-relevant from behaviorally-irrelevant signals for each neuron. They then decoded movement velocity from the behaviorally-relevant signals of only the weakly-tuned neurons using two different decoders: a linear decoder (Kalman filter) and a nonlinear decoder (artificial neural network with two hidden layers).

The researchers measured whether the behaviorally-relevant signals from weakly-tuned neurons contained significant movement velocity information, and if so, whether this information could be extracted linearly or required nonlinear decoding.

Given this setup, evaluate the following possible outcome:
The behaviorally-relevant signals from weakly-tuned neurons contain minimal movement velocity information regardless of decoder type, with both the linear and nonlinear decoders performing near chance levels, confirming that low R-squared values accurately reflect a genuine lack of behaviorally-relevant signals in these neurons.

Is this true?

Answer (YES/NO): NO